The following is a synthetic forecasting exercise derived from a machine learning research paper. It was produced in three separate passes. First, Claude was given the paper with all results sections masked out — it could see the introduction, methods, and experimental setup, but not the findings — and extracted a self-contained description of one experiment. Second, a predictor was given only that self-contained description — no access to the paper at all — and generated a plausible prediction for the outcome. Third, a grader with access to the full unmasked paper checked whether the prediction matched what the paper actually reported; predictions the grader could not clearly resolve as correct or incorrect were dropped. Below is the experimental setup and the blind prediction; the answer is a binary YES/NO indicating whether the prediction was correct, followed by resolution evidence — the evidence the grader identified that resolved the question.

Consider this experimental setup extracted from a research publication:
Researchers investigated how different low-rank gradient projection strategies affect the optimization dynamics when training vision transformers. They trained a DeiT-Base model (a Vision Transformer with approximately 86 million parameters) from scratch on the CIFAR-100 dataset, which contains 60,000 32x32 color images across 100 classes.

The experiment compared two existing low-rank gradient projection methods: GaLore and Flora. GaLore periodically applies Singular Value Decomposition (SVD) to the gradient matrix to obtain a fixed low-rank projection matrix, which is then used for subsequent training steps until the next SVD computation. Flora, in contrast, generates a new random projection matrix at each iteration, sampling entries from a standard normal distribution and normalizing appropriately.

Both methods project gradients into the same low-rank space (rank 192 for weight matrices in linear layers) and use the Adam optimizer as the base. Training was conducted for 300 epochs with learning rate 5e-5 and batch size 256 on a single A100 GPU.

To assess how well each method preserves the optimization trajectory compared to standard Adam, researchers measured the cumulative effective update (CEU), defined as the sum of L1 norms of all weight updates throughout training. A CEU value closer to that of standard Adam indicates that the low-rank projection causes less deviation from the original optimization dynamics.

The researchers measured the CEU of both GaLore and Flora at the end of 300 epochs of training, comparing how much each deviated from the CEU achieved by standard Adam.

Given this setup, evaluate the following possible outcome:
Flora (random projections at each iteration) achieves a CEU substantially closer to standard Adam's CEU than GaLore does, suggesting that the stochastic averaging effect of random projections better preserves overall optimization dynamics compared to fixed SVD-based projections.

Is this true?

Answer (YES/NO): NO